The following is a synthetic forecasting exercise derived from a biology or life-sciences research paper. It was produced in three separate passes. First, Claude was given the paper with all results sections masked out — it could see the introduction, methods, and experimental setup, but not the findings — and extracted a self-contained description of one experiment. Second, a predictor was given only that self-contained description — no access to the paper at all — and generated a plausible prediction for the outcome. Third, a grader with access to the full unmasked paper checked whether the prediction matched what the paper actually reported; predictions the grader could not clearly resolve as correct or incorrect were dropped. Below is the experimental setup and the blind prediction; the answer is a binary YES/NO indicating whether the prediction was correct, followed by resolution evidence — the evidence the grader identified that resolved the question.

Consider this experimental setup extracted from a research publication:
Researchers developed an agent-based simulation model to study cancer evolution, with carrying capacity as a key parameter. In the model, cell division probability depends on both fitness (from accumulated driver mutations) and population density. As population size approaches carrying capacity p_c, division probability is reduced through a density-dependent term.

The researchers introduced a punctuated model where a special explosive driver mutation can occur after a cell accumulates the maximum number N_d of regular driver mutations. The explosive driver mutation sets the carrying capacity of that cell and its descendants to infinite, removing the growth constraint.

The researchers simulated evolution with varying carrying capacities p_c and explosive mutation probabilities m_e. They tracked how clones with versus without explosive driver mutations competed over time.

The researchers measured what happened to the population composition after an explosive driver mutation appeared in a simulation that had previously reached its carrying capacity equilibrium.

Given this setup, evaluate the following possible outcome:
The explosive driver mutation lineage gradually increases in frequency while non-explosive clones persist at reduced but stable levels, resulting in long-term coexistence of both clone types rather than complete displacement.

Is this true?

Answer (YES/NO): NO